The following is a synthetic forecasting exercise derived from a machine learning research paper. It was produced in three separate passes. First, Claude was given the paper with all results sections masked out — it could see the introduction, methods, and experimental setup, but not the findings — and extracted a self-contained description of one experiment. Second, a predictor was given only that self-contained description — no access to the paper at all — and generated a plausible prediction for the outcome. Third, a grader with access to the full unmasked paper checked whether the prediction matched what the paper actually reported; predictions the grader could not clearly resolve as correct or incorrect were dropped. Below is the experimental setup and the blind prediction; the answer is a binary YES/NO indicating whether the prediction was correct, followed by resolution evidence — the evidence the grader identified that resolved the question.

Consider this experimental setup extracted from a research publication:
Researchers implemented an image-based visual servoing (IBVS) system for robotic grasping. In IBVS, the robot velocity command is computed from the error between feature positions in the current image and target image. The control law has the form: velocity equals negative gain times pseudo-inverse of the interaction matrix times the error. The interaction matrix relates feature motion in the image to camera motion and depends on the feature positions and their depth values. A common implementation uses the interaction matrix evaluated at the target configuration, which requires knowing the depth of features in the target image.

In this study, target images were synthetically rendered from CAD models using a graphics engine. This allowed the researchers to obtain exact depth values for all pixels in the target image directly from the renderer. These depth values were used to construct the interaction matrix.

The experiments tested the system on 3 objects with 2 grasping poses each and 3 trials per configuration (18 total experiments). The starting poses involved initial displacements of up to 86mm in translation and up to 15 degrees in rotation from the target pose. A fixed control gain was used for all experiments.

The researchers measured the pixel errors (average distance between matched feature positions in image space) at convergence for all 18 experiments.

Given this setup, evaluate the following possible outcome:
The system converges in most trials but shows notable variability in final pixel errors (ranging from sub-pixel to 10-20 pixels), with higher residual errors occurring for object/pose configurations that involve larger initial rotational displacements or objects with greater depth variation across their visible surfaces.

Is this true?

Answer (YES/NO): NO